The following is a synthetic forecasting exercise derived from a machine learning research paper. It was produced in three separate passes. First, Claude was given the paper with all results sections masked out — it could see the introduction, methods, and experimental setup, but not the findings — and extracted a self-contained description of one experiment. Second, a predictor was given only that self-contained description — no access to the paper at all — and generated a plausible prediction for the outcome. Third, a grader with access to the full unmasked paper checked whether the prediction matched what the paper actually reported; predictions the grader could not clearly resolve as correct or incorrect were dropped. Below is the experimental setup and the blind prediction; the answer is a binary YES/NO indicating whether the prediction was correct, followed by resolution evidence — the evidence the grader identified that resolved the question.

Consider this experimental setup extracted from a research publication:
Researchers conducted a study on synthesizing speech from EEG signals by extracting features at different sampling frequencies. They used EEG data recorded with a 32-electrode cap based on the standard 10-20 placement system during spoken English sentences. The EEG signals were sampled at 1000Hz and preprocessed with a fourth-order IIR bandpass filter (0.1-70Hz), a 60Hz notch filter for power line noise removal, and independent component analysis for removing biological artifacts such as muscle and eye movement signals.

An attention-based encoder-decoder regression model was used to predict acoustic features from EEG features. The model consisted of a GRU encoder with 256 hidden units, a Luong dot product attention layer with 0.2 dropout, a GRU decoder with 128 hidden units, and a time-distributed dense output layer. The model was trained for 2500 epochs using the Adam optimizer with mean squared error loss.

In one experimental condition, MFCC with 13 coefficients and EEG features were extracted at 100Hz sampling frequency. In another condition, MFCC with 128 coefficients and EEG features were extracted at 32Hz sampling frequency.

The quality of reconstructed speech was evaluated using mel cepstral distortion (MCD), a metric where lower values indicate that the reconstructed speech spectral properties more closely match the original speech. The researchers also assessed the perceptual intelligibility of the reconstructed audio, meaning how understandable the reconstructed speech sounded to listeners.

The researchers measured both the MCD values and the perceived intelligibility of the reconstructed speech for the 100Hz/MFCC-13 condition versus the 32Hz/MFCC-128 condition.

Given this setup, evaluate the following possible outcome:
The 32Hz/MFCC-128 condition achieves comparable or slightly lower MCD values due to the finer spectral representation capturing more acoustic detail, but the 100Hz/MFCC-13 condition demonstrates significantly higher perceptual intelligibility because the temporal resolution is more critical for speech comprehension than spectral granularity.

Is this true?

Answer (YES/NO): NO